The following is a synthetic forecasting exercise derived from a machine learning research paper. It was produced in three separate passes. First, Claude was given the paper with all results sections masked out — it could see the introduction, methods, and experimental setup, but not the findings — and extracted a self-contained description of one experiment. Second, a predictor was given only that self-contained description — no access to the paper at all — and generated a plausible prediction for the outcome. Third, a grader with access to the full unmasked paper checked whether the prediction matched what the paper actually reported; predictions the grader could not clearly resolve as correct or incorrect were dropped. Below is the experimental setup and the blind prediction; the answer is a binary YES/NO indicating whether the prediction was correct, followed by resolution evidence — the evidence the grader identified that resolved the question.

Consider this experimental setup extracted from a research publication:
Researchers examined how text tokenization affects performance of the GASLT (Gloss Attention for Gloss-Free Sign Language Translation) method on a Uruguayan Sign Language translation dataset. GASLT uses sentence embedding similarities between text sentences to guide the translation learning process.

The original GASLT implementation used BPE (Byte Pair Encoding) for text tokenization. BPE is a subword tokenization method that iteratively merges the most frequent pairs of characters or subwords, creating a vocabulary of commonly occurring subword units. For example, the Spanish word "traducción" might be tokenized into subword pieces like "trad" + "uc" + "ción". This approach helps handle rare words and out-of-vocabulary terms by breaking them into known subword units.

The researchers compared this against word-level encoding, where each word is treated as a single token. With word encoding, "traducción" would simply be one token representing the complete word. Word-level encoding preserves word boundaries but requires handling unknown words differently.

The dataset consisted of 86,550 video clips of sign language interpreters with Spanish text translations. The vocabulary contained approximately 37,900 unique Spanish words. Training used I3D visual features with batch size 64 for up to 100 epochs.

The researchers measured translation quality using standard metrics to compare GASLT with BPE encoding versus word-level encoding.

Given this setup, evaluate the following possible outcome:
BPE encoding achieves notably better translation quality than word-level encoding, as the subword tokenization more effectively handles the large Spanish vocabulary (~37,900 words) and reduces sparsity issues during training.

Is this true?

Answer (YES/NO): NO